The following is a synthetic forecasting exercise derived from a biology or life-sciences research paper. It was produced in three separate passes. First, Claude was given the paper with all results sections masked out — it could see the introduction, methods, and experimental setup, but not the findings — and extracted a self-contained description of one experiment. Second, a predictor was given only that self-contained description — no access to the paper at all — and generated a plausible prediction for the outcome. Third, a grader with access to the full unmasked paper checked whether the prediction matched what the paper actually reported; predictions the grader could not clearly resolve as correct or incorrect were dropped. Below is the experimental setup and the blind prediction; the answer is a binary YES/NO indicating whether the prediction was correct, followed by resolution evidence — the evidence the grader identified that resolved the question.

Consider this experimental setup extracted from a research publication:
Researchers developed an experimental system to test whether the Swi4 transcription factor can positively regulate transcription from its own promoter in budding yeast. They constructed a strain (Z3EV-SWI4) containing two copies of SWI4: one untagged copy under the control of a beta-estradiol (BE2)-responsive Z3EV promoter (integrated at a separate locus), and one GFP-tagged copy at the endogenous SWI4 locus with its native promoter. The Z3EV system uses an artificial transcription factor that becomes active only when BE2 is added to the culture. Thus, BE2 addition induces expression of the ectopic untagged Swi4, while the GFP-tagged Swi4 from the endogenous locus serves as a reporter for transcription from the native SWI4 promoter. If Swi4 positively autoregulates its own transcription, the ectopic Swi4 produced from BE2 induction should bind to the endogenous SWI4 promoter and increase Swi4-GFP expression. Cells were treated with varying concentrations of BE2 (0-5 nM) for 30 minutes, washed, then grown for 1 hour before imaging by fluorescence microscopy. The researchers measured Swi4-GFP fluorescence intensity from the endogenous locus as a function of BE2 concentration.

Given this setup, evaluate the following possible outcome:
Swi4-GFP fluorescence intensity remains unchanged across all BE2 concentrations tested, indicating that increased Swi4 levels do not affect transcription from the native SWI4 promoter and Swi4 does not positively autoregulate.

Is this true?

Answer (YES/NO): NO